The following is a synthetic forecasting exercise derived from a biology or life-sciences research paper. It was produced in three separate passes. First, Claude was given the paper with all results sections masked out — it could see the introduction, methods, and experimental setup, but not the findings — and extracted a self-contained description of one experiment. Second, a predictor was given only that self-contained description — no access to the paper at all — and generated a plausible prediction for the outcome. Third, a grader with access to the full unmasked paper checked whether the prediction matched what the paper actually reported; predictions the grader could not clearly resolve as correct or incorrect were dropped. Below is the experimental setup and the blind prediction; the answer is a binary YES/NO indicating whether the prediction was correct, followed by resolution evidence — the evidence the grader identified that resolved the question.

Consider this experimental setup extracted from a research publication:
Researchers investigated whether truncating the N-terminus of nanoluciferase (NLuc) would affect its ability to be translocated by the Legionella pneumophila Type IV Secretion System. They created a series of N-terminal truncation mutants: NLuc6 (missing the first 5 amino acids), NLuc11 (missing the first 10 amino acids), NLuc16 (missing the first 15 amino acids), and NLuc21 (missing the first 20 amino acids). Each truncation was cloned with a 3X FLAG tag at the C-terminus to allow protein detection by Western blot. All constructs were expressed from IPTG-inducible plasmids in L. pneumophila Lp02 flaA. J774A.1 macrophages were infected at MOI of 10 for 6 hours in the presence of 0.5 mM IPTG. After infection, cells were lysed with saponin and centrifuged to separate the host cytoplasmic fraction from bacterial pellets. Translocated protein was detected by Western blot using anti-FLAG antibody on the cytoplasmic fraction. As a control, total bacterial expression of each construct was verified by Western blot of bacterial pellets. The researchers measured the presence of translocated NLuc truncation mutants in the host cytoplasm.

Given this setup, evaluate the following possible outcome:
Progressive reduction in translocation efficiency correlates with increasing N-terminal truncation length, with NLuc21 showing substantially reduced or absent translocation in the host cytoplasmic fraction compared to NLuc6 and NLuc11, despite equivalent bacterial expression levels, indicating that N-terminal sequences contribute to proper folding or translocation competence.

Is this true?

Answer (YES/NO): NO